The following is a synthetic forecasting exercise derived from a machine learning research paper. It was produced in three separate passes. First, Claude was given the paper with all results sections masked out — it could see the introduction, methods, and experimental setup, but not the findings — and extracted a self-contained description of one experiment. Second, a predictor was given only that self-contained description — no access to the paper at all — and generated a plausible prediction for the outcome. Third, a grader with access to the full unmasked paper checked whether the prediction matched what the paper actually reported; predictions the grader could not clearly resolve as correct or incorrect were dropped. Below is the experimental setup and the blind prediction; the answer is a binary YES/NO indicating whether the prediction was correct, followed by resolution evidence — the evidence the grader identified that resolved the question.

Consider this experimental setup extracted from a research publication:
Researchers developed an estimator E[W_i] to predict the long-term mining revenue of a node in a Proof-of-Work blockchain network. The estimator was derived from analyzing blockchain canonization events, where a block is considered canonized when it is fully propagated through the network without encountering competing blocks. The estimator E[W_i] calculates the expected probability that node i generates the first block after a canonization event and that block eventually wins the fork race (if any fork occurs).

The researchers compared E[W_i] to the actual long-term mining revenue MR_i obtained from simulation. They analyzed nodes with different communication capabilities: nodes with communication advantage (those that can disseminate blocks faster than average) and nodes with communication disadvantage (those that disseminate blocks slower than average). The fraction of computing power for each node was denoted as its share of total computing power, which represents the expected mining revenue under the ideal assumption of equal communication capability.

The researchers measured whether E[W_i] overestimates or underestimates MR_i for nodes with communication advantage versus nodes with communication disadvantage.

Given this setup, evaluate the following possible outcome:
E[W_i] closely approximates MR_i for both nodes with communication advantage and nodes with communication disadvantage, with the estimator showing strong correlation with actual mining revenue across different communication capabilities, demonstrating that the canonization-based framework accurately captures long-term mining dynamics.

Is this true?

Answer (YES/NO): NO